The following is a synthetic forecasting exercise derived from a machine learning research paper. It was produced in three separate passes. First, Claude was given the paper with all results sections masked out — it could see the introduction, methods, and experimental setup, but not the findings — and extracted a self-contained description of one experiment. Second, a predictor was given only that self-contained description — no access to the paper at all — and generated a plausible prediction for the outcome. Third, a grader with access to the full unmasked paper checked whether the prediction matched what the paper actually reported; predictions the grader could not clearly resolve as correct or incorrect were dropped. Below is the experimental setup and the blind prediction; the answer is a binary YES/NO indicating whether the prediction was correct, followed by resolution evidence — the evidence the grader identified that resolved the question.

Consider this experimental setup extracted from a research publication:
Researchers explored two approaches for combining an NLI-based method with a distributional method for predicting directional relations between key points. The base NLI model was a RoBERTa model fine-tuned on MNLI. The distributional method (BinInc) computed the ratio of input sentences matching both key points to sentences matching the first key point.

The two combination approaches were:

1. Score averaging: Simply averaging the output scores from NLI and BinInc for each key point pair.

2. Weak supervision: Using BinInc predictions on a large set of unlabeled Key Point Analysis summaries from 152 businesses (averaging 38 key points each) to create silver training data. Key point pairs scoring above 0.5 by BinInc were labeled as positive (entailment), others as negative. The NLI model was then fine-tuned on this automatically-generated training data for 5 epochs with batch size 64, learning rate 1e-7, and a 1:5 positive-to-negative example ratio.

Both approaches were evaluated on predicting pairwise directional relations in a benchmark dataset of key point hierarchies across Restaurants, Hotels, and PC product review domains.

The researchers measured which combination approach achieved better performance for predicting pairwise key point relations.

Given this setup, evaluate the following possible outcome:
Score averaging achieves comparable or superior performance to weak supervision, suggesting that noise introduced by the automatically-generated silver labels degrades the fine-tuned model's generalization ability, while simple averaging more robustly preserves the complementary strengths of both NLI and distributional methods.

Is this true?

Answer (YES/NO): NO